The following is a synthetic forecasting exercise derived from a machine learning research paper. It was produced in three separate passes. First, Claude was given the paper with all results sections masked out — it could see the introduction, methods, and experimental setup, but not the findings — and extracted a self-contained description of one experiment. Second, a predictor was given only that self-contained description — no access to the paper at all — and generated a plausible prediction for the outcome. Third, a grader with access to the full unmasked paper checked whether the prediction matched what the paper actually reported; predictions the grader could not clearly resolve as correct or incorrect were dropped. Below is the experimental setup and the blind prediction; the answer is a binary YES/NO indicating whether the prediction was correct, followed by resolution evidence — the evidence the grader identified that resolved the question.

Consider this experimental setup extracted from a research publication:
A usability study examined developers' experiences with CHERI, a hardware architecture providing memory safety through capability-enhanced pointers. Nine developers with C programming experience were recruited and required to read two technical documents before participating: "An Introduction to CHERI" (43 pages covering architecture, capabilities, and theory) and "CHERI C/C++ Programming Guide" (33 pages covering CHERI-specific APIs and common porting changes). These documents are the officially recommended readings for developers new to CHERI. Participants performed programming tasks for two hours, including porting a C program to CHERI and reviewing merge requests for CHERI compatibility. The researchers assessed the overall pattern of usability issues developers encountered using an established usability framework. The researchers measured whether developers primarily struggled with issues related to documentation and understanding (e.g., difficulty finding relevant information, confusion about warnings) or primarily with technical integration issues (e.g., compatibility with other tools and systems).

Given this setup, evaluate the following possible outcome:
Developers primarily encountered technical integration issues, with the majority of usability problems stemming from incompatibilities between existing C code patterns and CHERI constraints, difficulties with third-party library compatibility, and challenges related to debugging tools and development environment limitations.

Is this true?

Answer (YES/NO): NO